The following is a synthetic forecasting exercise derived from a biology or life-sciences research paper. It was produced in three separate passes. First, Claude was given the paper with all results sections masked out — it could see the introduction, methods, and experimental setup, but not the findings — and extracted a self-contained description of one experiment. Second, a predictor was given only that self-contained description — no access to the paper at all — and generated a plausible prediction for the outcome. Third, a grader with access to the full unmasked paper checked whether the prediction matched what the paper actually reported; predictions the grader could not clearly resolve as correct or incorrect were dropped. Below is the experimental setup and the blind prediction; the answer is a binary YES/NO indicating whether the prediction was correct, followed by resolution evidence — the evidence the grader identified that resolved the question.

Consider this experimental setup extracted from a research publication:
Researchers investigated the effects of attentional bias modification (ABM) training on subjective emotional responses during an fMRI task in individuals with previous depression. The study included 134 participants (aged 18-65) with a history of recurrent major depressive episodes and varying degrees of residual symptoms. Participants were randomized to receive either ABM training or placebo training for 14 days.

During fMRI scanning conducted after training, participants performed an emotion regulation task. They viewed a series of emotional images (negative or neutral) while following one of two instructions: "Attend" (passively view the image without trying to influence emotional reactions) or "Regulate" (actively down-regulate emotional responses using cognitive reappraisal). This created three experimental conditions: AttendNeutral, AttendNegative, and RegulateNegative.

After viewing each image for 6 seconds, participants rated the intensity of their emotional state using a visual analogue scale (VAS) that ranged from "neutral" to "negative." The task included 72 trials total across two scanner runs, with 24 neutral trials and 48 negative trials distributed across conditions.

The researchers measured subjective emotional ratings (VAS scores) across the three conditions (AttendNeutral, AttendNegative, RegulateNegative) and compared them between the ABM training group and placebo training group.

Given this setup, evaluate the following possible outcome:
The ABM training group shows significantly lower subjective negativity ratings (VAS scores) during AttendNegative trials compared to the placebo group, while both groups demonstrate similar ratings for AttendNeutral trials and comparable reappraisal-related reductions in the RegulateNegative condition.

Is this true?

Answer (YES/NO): NO